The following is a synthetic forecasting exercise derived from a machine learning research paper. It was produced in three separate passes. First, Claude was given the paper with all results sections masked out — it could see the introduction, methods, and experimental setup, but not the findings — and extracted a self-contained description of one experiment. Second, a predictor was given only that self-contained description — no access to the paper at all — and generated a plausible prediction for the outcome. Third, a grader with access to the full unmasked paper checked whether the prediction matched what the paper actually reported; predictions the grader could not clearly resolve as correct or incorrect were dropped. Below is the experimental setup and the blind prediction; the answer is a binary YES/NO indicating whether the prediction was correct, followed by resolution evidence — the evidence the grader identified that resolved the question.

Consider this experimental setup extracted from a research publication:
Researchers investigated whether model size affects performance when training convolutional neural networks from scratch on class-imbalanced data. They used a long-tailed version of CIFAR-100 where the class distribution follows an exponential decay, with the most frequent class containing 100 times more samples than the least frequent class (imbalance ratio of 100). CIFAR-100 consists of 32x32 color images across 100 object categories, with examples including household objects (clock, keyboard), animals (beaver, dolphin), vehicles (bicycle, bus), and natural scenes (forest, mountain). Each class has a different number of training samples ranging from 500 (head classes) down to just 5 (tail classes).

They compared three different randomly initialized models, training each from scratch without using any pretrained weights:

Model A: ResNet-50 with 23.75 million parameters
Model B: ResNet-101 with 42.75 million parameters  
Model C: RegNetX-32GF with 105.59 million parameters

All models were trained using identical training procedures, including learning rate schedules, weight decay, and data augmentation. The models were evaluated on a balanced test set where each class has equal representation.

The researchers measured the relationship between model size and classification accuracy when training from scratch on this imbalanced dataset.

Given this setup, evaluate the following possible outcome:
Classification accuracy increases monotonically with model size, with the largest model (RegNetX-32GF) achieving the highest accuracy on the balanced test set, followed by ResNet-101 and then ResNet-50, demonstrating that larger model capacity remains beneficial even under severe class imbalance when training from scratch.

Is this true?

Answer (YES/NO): NO